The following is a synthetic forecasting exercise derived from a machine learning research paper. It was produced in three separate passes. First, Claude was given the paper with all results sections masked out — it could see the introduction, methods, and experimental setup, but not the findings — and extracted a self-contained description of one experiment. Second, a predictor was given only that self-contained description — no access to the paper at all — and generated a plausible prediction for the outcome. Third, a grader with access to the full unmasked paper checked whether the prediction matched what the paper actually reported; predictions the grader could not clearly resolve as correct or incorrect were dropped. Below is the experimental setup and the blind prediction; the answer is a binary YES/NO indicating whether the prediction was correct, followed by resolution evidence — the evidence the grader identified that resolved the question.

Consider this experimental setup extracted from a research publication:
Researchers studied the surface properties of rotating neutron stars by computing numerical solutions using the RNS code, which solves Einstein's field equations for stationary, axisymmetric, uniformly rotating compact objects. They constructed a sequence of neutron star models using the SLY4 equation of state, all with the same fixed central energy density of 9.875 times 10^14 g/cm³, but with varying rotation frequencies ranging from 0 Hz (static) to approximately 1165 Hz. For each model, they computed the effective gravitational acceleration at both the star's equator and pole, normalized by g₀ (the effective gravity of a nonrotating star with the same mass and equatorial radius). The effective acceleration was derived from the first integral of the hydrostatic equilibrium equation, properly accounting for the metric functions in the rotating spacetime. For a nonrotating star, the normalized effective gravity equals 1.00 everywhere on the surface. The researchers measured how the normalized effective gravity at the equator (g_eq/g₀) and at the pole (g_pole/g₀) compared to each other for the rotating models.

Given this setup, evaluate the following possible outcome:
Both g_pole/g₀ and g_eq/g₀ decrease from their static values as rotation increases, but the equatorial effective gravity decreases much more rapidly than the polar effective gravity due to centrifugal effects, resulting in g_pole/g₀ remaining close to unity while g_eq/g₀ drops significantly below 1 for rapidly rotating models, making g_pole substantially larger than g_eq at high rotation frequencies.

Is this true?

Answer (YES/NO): NO